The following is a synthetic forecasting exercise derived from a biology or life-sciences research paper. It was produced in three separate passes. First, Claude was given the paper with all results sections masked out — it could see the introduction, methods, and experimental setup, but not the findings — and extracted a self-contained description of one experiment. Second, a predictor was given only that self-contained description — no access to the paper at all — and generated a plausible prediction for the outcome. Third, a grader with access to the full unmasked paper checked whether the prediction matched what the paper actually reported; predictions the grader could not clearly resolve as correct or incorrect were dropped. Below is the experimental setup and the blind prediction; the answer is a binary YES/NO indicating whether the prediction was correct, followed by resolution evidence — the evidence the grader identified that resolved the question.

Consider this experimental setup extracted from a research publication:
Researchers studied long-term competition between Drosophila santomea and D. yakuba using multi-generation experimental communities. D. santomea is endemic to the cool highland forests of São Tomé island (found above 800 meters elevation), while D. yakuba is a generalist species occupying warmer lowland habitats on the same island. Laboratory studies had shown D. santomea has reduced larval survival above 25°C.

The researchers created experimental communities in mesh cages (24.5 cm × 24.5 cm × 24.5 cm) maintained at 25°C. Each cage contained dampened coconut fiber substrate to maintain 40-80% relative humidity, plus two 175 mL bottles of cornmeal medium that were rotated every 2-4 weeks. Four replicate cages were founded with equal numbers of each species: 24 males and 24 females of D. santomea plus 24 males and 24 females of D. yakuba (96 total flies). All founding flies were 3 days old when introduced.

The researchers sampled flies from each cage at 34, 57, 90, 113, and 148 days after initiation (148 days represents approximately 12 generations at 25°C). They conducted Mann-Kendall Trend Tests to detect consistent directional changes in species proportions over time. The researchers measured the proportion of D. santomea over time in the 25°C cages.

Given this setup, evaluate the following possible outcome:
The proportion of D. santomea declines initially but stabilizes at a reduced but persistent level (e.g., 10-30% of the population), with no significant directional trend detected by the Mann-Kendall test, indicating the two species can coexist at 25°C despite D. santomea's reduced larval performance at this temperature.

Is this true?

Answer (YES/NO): NO